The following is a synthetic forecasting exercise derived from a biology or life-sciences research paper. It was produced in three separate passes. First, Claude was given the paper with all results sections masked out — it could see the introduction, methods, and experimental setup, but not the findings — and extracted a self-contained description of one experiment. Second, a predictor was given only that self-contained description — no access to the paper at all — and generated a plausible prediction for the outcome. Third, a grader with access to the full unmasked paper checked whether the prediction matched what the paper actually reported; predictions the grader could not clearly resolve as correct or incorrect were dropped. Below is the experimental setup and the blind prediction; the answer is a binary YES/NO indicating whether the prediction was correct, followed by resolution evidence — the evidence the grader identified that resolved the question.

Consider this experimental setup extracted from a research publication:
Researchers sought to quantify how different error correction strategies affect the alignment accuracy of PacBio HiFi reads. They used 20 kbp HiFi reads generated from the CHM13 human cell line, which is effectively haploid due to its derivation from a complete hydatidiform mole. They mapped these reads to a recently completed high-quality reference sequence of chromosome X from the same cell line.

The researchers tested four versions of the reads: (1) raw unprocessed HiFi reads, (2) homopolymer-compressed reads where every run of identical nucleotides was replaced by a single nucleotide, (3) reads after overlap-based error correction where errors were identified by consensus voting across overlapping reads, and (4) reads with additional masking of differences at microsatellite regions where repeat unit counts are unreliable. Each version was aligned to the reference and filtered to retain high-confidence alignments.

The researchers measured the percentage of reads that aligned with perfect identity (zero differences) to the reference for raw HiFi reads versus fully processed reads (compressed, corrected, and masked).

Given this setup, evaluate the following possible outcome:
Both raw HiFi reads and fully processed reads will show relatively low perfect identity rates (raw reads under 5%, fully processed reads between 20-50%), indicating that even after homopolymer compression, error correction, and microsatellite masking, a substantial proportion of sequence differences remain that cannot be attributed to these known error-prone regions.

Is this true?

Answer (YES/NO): NO